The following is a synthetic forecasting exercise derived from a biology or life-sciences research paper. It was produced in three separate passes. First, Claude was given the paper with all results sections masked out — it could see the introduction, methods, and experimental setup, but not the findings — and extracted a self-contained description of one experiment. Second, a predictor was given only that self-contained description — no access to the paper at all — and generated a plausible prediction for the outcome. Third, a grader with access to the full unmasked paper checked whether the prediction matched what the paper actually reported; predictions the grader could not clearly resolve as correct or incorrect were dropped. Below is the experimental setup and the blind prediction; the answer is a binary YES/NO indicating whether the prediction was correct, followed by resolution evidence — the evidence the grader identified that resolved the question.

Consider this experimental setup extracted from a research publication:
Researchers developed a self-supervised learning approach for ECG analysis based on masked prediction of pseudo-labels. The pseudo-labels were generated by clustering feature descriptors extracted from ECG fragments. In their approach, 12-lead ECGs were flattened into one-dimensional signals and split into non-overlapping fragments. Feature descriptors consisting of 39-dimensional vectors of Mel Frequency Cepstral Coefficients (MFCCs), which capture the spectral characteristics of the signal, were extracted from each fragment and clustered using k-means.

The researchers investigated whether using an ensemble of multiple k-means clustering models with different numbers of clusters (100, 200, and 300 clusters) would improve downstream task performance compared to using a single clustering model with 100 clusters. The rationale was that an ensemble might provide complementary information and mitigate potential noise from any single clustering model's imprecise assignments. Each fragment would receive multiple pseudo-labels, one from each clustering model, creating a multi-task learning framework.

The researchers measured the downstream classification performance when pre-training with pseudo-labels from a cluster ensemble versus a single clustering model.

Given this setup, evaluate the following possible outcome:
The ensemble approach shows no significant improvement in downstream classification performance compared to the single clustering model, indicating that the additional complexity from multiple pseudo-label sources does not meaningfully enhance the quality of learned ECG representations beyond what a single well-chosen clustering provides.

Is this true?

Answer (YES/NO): YES